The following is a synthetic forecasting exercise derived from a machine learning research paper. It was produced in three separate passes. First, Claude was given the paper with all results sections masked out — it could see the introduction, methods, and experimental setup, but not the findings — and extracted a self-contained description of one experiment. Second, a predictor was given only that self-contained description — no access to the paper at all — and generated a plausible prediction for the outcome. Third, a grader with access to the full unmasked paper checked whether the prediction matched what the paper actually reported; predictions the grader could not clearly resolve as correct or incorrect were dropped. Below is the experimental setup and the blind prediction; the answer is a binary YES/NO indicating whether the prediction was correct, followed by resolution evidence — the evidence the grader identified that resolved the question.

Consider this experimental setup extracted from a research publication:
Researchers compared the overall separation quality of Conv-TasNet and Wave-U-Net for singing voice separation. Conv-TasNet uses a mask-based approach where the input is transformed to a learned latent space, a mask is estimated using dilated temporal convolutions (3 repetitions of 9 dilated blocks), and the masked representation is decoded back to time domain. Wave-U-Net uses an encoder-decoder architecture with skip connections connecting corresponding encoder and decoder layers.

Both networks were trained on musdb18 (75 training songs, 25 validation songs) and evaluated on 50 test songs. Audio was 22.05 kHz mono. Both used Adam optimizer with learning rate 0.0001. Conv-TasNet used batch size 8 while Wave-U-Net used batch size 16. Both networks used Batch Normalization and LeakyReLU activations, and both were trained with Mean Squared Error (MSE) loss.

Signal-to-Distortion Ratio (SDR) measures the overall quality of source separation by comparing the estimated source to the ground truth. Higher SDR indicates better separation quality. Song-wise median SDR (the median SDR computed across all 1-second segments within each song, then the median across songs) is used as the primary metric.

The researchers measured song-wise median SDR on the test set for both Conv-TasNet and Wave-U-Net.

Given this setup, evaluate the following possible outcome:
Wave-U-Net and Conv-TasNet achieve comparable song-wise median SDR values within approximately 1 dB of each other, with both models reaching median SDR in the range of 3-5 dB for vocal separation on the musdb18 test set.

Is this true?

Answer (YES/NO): NO